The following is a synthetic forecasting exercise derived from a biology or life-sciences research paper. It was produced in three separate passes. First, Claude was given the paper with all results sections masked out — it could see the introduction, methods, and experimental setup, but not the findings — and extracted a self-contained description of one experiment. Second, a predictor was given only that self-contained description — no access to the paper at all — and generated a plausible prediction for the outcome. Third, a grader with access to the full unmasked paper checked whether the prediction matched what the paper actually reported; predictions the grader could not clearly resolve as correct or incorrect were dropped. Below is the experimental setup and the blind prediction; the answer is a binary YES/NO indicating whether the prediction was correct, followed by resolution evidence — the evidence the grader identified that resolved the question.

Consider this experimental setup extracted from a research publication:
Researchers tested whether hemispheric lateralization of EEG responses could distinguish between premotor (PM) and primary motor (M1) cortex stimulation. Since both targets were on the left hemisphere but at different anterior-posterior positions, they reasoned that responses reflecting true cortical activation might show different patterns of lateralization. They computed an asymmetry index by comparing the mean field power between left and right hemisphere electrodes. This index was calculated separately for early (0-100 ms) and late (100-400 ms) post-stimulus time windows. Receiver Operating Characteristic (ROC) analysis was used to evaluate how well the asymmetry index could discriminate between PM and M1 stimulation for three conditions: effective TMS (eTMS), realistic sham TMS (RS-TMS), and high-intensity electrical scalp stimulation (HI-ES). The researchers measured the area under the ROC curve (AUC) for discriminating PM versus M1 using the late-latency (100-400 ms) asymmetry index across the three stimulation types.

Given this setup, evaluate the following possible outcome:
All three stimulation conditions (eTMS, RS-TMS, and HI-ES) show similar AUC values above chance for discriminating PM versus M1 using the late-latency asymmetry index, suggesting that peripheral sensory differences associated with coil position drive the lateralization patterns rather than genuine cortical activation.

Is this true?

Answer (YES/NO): NO